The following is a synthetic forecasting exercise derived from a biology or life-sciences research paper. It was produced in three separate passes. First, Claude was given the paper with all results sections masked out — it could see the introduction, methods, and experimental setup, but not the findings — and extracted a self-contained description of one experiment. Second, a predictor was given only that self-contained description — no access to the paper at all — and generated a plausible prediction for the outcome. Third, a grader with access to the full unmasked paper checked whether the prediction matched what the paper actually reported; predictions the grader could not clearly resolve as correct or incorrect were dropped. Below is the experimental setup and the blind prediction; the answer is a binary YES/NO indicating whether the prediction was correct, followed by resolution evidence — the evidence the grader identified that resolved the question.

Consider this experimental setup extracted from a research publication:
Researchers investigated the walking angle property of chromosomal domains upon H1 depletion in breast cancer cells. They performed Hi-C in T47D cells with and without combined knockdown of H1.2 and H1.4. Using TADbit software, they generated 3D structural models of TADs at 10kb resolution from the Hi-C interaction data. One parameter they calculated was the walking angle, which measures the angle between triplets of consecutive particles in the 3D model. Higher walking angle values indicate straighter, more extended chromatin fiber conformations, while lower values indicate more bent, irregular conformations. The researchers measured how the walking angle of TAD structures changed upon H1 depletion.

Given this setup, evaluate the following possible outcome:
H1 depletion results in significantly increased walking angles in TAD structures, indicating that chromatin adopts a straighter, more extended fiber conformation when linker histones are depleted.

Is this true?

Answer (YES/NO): NO